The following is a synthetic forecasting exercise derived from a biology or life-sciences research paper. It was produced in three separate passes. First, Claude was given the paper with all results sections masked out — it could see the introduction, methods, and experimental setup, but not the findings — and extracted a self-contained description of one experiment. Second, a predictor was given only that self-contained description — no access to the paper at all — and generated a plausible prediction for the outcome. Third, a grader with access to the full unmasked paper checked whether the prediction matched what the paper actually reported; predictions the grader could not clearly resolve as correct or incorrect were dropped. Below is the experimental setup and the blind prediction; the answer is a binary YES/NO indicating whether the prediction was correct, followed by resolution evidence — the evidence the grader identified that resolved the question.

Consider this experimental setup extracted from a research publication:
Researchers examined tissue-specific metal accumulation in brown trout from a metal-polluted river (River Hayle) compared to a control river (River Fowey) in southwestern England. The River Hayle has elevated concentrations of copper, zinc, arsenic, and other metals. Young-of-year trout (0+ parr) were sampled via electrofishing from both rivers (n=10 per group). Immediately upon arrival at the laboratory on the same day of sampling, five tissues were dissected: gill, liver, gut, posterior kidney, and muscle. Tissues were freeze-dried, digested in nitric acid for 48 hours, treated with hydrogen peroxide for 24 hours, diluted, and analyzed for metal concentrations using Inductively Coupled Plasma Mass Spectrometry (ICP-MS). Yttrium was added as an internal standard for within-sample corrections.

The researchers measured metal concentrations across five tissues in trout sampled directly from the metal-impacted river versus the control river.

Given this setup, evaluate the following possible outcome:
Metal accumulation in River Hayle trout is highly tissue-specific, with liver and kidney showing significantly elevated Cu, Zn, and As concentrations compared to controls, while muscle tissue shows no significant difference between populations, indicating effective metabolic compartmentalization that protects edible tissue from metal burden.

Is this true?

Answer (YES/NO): NO